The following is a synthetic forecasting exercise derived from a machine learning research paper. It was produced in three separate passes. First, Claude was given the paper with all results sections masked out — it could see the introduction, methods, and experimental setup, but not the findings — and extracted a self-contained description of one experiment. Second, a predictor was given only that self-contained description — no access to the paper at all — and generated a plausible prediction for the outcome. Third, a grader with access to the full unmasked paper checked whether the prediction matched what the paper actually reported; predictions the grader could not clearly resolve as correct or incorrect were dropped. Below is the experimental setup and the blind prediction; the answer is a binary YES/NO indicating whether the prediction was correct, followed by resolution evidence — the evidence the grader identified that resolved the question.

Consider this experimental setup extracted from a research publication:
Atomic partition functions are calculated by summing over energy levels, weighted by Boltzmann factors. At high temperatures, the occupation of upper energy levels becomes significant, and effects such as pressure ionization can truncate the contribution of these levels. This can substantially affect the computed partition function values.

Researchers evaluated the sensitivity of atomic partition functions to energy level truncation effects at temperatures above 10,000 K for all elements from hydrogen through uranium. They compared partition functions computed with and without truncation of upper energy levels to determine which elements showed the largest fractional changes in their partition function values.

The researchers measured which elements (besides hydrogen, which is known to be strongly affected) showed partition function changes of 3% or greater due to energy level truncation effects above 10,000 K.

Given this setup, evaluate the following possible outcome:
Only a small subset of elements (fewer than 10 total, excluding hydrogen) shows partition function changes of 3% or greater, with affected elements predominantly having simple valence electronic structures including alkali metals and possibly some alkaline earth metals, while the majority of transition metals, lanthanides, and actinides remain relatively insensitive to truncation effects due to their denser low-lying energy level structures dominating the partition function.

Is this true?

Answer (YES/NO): NO